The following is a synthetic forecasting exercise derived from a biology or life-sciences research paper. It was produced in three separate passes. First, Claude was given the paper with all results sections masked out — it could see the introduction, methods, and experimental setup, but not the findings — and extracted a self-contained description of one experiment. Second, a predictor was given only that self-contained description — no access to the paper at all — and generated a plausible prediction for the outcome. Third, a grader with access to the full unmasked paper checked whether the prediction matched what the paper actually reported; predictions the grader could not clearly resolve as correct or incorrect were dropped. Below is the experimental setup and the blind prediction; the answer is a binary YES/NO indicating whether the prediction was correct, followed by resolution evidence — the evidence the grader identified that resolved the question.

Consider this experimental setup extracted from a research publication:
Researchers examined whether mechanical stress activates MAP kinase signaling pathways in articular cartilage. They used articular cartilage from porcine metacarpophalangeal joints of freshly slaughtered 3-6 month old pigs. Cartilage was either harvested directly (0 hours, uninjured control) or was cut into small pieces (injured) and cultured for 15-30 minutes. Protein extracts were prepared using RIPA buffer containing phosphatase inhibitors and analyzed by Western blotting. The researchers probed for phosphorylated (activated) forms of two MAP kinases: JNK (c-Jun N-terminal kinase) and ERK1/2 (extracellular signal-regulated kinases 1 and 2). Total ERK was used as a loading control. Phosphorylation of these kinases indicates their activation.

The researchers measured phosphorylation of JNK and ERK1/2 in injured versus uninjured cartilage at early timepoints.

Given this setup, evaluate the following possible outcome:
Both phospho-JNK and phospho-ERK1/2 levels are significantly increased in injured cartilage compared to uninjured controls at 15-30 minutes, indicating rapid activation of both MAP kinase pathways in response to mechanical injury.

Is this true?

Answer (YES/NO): YES